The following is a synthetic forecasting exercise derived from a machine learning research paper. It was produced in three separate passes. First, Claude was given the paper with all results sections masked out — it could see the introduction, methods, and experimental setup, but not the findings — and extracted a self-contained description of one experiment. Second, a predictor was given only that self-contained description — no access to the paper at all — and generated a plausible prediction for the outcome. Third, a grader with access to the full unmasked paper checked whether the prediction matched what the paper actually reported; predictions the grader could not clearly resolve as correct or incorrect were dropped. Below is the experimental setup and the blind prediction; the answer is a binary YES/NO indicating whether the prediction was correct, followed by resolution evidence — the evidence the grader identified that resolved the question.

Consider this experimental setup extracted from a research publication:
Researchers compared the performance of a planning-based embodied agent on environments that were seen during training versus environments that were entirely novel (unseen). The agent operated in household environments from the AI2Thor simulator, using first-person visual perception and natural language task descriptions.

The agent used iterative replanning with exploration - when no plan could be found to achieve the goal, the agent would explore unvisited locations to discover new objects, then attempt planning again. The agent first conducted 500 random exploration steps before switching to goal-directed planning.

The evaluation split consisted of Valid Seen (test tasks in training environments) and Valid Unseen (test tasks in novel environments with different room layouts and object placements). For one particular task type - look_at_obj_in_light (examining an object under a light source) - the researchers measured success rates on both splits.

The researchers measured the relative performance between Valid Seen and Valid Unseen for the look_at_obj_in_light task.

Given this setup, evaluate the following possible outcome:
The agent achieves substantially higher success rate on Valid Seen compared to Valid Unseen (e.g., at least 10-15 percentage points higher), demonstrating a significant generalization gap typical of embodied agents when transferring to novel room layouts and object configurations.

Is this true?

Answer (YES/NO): NO